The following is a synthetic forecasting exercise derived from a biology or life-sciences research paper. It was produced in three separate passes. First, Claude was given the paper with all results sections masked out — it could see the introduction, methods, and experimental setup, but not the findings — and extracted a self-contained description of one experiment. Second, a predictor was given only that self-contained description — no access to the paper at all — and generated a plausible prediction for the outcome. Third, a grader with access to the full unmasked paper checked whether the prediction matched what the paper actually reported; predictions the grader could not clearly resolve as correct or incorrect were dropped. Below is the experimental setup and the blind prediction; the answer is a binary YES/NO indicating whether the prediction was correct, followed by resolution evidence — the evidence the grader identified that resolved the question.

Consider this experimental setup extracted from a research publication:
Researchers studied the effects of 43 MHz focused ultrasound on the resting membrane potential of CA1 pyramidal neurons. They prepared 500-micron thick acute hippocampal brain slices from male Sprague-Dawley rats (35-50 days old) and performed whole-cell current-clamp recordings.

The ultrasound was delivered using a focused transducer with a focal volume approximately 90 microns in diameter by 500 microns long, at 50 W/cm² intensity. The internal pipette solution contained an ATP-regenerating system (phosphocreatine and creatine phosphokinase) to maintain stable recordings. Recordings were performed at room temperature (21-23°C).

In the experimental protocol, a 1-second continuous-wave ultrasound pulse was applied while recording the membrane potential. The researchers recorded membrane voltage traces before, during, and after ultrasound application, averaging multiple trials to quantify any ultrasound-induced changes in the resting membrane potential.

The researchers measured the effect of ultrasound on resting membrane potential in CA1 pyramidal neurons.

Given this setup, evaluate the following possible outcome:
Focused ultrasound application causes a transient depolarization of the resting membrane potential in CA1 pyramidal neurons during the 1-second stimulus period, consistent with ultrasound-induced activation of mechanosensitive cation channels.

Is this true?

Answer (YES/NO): NO